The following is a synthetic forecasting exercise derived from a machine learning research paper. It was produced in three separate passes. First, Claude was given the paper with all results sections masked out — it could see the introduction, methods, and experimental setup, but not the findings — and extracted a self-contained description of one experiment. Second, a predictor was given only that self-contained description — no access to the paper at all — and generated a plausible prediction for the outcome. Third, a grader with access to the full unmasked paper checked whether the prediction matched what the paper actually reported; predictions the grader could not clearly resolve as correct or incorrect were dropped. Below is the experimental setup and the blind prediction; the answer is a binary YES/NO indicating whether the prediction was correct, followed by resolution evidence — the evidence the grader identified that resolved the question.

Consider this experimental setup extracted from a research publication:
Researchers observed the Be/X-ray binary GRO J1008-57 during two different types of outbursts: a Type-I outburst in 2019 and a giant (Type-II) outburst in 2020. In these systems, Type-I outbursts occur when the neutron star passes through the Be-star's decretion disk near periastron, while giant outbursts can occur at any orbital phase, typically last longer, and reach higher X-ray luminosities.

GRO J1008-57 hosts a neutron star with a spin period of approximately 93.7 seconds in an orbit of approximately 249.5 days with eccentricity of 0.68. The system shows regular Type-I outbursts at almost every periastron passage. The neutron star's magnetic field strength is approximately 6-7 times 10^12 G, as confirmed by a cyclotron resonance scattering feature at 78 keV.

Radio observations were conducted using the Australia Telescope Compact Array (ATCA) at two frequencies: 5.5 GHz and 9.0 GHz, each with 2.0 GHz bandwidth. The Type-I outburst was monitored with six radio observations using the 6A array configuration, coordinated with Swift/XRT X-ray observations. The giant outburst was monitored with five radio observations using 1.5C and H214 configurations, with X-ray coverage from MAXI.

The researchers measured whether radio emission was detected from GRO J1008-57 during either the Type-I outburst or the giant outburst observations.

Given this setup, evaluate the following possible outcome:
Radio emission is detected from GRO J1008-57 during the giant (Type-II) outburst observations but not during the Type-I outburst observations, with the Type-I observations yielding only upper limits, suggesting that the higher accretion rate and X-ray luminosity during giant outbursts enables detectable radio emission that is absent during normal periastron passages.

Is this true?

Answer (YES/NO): NO